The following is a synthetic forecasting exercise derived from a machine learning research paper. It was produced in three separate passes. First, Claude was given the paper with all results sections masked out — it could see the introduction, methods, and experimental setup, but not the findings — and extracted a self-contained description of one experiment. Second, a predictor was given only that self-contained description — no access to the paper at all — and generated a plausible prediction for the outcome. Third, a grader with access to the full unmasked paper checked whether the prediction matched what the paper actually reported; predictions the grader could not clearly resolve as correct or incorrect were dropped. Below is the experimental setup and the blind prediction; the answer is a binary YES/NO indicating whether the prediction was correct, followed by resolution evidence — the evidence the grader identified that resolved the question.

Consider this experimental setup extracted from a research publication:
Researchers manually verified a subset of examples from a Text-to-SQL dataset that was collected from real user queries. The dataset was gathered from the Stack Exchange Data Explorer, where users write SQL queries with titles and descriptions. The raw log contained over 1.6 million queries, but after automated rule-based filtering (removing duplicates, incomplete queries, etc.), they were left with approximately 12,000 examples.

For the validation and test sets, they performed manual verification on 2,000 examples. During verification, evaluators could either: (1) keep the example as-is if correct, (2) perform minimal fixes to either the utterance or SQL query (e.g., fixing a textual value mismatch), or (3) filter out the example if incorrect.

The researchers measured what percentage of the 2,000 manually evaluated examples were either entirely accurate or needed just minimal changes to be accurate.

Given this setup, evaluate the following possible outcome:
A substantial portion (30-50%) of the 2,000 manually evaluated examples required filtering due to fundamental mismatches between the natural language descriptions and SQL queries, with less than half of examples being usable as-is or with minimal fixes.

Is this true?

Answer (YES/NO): NO